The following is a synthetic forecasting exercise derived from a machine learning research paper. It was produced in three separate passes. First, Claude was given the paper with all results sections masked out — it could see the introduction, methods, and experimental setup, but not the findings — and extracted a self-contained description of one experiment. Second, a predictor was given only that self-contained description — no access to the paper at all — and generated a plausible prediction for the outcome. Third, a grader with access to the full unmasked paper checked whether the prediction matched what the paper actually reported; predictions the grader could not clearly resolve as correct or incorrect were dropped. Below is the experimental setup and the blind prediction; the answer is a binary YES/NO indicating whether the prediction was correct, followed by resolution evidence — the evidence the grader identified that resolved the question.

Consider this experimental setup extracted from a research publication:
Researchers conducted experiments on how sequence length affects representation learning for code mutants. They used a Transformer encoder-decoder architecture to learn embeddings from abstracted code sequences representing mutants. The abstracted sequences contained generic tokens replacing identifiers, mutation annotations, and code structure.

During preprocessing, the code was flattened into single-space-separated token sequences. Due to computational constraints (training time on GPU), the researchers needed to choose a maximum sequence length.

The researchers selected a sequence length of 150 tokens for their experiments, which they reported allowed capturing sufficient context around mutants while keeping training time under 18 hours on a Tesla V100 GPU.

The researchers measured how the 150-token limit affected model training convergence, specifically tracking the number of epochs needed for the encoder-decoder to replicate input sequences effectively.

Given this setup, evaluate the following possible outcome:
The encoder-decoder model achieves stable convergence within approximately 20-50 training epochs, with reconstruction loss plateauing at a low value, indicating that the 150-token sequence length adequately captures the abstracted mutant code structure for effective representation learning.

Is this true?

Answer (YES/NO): NO